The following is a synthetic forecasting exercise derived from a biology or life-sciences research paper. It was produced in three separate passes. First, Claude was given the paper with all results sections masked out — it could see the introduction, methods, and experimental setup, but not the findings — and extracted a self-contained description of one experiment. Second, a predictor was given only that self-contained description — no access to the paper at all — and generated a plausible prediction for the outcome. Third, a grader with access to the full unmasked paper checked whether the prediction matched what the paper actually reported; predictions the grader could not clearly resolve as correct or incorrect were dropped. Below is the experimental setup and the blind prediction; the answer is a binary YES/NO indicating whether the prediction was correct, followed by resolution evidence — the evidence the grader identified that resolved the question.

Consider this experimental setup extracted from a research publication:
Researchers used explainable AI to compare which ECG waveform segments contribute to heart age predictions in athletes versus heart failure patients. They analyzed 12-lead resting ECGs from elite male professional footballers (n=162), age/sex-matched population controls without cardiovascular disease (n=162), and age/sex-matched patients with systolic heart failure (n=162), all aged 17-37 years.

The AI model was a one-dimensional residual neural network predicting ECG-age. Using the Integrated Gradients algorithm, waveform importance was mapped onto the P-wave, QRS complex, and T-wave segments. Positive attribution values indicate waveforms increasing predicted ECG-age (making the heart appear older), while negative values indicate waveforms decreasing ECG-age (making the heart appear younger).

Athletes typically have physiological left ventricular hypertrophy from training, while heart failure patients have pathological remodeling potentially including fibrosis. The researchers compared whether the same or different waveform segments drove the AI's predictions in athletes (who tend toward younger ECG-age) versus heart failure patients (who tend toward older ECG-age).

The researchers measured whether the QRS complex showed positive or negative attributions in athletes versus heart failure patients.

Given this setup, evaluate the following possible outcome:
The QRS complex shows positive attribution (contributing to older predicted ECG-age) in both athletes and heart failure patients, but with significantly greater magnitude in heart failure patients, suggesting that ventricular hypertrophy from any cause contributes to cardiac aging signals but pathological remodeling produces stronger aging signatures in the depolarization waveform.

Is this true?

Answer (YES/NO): NO